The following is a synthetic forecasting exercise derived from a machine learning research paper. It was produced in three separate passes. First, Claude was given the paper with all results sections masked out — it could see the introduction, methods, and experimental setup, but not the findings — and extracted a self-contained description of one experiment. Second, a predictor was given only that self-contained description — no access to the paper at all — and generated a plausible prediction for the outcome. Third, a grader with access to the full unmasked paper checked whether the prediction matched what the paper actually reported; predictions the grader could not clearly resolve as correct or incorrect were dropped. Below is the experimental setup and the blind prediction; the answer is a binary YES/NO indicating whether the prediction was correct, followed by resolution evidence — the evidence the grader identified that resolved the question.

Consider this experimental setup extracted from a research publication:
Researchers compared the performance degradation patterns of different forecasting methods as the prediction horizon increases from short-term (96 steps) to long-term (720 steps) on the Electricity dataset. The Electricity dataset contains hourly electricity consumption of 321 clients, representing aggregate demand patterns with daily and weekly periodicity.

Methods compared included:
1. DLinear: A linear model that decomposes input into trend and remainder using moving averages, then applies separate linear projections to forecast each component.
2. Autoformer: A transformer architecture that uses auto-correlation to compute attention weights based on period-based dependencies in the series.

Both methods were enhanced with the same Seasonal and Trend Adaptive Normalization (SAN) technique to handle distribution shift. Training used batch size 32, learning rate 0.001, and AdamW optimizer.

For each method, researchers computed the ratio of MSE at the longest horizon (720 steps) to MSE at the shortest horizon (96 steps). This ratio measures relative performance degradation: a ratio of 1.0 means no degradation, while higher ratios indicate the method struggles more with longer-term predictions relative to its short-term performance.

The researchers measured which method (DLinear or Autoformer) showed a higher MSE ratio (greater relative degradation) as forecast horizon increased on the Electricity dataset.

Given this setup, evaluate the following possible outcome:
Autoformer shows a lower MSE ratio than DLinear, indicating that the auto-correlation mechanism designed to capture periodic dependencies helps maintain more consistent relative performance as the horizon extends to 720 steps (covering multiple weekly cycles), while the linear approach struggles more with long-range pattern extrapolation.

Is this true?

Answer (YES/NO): YES